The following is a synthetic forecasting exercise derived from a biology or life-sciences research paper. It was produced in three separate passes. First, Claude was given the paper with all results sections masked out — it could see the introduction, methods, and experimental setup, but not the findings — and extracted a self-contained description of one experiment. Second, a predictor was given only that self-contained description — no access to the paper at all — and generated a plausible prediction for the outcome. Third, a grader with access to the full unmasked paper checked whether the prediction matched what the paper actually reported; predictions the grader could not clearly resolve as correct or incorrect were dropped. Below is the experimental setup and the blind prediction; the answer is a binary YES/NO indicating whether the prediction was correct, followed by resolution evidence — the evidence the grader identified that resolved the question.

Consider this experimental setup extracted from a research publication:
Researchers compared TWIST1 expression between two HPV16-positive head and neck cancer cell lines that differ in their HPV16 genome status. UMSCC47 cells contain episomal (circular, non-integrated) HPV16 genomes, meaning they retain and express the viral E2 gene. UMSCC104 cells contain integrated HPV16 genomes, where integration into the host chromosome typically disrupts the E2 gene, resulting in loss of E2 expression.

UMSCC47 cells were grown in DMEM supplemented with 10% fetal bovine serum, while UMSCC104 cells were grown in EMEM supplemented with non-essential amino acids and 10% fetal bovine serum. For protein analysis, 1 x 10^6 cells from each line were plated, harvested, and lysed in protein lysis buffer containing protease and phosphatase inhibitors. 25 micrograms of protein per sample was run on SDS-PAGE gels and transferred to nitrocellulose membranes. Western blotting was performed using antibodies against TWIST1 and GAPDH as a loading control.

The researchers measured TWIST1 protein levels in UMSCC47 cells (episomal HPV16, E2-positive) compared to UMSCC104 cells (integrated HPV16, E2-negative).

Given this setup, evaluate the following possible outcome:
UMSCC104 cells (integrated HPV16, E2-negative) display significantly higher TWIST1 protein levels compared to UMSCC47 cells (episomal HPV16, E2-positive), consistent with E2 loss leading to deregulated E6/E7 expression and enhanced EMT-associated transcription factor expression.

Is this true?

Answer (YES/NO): NO